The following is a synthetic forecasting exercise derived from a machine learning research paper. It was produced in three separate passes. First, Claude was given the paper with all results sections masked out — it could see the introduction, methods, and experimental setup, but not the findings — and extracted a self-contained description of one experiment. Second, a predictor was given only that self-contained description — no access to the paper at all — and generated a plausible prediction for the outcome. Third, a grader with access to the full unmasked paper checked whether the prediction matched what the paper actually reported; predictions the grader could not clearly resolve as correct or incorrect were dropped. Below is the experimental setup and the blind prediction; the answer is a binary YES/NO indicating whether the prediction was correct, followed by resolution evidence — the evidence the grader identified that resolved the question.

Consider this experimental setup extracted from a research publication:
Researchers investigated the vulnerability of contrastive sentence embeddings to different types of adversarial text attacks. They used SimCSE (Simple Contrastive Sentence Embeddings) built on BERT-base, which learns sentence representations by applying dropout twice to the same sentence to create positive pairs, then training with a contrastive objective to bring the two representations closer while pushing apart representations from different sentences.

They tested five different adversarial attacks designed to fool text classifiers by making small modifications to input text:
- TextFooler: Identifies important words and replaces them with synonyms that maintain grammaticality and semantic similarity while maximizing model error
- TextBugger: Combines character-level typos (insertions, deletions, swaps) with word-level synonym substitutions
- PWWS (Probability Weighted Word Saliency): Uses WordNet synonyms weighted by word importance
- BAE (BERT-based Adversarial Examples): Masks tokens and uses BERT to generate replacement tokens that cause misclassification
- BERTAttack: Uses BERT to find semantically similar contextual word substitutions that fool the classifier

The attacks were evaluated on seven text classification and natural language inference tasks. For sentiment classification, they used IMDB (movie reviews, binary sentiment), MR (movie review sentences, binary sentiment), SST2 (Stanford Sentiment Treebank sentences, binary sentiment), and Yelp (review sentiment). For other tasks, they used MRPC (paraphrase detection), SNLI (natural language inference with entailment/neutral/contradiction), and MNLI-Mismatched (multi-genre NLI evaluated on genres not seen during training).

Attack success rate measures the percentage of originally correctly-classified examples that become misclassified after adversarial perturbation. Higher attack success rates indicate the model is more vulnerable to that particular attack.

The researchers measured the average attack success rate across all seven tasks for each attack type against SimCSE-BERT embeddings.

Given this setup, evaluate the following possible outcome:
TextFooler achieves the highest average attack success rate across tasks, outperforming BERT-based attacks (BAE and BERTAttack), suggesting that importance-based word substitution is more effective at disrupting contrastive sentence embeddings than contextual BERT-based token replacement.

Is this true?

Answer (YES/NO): NO